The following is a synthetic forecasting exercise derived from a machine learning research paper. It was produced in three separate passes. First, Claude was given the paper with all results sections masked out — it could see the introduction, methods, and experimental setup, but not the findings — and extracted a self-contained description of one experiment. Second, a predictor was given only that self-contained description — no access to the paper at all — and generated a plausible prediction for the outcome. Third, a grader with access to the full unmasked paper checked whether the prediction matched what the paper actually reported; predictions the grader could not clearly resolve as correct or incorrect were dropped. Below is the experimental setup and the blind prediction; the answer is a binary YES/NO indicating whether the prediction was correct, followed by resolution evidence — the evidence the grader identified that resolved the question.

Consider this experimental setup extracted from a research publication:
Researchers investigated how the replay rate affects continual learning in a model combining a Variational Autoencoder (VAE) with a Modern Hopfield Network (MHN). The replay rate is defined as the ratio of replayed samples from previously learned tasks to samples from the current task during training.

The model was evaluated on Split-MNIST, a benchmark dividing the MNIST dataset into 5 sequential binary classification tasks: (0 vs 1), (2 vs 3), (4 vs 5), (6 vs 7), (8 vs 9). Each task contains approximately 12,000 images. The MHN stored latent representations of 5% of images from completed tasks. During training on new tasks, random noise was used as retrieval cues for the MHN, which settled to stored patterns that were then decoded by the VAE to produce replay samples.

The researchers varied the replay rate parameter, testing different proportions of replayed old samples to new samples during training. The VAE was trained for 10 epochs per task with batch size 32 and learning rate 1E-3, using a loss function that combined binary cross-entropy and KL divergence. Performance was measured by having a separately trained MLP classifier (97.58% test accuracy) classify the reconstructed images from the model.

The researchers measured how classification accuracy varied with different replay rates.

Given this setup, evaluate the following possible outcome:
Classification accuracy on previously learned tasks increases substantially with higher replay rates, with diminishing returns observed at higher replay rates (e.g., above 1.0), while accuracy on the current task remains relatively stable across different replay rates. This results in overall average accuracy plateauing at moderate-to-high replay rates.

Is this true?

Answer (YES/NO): NO